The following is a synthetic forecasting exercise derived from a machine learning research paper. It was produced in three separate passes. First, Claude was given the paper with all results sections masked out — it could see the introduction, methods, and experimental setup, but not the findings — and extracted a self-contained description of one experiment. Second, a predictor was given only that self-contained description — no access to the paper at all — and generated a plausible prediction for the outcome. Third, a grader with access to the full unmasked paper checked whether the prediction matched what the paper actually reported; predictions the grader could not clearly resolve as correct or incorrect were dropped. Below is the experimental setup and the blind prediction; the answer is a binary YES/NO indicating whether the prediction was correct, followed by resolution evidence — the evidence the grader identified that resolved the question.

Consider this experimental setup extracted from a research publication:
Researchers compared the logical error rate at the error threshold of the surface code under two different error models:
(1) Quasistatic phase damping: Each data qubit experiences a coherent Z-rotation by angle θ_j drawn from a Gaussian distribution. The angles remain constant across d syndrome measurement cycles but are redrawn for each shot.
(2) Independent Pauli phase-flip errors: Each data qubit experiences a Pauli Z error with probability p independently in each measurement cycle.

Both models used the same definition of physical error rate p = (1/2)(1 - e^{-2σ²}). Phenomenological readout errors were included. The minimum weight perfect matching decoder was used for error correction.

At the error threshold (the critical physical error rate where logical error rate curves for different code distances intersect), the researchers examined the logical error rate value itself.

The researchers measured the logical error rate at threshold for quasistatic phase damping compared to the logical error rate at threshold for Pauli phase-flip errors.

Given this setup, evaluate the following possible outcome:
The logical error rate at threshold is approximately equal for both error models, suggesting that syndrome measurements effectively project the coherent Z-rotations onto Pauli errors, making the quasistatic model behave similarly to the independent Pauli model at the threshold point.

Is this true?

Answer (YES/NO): NO